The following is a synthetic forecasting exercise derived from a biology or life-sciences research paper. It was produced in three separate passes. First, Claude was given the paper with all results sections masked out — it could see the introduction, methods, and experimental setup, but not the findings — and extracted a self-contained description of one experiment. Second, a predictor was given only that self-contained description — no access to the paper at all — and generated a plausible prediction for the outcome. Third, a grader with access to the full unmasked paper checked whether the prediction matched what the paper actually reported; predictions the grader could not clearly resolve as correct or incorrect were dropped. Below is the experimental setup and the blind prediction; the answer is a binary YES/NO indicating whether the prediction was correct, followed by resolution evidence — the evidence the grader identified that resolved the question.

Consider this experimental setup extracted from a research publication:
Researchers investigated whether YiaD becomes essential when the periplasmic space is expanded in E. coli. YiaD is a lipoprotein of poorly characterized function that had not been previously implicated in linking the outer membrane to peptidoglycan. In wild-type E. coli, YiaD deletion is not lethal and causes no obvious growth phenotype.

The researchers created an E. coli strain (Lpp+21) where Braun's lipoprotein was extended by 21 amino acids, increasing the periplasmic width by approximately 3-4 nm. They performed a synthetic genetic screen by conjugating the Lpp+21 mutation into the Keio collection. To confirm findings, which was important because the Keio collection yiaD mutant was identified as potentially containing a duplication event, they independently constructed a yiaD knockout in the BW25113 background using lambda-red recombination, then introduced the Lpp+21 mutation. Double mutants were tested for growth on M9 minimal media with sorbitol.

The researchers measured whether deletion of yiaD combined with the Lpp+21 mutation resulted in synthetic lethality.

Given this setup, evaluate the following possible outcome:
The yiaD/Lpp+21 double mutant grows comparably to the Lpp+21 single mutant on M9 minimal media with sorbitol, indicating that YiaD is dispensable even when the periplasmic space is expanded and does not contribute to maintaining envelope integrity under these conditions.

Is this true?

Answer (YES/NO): NO